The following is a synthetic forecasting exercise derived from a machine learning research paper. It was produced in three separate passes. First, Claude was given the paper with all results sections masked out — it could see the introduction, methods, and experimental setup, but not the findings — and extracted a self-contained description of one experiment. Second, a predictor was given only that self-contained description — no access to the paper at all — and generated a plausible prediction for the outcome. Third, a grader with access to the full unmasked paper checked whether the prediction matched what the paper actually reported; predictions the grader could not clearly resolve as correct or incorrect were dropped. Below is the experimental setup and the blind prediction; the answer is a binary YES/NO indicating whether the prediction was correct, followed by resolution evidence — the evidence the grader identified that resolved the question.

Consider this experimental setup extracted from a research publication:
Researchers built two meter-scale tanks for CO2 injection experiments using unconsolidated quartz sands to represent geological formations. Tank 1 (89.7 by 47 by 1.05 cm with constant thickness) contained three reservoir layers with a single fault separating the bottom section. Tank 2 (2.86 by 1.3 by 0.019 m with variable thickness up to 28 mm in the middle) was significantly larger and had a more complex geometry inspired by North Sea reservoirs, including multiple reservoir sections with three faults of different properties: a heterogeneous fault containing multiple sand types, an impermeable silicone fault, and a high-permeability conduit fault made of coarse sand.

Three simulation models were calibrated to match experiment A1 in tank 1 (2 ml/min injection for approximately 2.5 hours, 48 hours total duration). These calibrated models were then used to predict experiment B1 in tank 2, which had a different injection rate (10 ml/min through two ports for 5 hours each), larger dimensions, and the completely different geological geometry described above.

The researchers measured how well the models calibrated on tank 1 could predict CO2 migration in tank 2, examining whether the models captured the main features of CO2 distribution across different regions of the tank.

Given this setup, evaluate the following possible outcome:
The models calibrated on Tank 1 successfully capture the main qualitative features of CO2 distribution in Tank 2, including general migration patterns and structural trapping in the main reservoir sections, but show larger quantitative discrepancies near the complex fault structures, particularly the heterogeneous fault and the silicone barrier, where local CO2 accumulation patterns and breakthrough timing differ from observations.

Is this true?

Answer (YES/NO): NO